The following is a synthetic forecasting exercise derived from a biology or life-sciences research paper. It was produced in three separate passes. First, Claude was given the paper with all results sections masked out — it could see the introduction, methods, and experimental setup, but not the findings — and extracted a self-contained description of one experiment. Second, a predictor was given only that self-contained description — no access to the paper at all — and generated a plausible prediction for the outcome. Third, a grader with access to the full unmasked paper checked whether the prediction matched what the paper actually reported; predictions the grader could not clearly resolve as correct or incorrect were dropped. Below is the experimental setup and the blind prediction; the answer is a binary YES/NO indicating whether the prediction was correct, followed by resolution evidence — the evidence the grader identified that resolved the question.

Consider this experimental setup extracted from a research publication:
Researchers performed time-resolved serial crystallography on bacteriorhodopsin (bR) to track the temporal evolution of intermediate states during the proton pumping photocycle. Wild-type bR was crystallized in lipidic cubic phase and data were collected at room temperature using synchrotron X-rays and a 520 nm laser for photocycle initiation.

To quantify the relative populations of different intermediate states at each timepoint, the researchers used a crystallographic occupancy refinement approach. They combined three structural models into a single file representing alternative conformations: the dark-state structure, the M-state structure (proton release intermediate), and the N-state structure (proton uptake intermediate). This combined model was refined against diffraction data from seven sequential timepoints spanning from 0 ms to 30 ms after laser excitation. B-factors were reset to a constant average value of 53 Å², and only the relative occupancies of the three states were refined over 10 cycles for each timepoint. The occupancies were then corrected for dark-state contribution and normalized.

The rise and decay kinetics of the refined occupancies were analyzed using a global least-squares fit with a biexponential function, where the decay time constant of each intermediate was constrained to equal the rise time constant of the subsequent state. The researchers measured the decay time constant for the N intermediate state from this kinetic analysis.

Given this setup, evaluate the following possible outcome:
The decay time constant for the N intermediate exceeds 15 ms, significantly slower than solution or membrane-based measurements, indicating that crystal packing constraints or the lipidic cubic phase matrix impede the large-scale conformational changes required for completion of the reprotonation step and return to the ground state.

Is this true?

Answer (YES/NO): NO